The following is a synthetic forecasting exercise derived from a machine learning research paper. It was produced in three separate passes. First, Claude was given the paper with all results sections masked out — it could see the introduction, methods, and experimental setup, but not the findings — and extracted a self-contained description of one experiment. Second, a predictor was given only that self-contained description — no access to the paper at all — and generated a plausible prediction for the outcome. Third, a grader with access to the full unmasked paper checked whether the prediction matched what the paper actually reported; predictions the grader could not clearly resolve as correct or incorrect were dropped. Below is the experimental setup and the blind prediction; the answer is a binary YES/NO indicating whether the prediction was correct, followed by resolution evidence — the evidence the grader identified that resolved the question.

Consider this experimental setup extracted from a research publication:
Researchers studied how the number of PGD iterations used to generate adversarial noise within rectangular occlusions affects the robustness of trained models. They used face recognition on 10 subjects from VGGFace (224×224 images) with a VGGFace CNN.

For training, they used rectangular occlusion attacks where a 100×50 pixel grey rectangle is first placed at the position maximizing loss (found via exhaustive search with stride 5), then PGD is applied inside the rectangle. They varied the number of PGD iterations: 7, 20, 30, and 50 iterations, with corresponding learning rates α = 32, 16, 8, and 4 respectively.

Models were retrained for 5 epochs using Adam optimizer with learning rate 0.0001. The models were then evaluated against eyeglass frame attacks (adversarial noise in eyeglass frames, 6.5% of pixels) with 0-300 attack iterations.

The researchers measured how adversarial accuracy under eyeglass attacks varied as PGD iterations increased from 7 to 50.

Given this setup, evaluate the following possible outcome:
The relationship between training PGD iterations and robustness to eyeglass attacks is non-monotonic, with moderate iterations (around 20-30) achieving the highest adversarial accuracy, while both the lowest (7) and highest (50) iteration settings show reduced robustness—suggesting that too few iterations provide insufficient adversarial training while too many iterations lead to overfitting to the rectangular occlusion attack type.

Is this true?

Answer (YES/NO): NO